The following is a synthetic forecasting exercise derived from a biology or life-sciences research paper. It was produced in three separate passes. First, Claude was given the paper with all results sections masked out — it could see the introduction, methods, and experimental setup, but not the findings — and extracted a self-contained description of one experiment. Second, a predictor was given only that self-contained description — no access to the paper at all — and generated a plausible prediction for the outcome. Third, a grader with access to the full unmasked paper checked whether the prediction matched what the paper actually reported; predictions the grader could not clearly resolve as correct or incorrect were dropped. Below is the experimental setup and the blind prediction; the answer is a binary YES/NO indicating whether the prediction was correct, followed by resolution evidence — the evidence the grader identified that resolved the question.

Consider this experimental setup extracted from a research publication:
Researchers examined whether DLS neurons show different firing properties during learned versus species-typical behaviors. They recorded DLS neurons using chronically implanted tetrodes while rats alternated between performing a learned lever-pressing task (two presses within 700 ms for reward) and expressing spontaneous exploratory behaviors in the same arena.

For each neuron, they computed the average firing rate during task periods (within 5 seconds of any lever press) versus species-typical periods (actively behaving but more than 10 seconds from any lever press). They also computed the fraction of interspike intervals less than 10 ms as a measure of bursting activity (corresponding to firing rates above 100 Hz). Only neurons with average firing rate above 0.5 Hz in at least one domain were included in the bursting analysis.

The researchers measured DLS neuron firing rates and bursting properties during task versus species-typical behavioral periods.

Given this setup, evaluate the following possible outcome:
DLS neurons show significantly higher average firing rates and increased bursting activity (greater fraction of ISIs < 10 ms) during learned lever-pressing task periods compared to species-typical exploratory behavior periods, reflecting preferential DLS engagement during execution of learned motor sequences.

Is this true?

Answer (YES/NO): NO